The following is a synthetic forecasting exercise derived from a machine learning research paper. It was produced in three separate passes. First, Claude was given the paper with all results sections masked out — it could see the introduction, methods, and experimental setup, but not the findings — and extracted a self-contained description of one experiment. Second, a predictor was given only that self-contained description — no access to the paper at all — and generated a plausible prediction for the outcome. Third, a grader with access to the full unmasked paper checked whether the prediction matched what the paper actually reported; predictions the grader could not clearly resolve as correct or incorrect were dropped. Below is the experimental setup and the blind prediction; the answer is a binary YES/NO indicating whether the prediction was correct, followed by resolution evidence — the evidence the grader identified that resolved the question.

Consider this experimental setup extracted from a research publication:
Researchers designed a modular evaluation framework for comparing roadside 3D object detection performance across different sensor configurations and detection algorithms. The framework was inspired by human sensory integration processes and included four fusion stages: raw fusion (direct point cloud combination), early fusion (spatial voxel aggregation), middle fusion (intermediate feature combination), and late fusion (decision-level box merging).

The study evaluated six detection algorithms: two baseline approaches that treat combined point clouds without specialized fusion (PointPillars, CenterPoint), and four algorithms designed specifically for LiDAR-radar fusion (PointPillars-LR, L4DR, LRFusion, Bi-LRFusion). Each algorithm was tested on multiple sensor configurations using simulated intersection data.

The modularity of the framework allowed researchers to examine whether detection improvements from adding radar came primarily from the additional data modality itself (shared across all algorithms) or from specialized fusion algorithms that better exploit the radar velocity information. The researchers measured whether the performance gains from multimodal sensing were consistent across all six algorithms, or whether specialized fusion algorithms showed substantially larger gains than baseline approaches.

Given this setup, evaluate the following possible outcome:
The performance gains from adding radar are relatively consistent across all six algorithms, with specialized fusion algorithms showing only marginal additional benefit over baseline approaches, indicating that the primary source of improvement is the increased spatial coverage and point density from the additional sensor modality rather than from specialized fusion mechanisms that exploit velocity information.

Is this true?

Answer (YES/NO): NO